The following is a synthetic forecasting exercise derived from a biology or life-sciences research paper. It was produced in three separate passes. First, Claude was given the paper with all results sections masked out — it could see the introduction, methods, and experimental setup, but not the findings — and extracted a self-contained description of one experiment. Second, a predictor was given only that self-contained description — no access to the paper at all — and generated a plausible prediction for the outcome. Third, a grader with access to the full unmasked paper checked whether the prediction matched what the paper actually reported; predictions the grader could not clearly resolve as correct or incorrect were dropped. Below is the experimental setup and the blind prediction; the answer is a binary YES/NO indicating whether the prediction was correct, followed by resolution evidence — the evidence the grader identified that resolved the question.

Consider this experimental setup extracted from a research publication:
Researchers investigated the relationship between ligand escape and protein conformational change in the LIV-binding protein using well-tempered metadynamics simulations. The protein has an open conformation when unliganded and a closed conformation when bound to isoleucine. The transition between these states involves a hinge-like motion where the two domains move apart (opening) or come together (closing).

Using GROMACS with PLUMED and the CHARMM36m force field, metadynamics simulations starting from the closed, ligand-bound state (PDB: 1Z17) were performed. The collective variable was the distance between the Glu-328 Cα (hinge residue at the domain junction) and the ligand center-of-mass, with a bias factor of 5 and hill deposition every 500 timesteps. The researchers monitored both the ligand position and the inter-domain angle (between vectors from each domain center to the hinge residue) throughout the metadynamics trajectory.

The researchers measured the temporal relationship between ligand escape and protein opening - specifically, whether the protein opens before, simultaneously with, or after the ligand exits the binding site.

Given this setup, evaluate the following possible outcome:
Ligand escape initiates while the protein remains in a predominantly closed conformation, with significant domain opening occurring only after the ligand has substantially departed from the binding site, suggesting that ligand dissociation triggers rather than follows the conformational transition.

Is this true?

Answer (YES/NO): NO